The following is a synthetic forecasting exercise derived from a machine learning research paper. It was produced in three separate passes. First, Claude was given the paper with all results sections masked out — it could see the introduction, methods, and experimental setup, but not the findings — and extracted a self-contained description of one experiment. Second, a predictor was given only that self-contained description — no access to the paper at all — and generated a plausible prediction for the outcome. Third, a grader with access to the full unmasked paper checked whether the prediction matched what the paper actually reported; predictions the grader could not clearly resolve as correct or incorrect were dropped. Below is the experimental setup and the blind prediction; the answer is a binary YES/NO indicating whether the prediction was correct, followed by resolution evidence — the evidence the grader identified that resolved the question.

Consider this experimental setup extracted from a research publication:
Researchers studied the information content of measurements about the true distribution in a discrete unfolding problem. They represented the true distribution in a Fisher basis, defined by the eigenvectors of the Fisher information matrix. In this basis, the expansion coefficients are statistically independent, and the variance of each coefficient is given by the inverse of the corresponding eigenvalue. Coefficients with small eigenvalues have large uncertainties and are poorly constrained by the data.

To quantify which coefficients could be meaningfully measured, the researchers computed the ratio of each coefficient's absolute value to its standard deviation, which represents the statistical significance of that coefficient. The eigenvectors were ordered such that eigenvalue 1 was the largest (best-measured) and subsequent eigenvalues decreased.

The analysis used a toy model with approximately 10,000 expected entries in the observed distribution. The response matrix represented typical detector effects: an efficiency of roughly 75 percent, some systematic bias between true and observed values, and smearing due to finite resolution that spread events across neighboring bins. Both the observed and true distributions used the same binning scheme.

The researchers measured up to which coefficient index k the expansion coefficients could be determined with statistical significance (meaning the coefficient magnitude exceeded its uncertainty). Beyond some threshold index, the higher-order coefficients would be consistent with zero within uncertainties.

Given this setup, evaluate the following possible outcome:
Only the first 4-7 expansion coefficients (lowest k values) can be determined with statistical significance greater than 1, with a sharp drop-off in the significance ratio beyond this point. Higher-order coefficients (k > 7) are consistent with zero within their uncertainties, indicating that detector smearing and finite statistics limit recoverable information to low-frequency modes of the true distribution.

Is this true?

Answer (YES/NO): NO